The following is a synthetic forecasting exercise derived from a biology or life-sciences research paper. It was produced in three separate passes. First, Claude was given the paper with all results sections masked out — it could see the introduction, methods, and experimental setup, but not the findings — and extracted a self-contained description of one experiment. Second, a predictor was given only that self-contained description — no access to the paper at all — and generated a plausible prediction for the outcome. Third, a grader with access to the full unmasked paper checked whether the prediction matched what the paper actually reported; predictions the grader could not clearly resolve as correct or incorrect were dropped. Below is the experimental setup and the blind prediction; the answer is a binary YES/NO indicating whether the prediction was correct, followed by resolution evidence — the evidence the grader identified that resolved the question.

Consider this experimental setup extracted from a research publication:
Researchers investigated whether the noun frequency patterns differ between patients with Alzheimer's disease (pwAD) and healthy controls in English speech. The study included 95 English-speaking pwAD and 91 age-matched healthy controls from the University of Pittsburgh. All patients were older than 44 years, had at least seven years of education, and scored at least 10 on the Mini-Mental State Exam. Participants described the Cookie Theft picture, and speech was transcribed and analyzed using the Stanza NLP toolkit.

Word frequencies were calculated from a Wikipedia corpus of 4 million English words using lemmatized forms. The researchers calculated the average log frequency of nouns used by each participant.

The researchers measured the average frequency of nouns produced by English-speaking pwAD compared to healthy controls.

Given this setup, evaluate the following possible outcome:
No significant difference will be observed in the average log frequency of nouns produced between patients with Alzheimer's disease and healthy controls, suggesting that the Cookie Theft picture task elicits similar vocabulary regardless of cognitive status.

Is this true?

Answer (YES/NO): YES